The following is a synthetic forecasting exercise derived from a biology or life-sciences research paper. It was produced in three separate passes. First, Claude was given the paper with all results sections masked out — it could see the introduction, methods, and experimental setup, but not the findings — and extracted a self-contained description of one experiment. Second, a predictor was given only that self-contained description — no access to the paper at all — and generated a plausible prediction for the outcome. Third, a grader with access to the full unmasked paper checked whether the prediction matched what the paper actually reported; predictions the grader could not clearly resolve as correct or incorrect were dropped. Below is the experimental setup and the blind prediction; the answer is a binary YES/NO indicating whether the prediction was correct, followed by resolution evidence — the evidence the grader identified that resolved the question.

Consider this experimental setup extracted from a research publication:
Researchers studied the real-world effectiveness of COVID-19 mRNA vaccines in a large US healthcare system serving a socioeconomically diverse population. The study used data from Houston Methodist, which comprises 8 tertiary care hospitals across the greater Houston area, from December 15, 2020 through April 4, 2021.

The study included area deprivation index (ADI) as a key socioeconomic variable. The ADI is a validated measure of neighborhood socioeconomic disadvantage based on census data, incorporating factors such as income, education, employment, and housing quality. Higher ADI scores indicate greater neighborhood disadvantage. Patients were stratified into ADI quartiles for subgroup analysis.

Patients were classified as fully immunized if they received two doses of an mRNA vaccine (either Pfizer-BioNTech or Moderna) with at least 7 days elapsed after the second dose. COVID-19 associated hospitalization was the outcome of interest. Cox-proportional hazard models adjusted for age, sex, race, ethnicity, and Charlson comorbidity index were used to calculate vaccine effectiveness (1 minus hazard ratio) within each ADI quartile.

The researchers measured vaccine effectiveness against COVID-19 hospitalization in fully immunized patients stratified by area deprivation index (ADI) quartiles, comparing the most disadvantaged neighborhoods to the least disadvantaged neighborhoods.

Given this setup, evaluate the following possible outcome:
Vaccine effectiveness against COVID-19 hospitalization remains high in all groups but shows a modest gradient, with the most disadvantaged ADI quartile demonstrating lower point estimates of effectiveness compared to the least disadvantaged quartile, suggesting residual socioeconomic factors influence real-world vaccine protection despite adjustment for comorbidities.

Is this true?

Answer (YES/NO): NO